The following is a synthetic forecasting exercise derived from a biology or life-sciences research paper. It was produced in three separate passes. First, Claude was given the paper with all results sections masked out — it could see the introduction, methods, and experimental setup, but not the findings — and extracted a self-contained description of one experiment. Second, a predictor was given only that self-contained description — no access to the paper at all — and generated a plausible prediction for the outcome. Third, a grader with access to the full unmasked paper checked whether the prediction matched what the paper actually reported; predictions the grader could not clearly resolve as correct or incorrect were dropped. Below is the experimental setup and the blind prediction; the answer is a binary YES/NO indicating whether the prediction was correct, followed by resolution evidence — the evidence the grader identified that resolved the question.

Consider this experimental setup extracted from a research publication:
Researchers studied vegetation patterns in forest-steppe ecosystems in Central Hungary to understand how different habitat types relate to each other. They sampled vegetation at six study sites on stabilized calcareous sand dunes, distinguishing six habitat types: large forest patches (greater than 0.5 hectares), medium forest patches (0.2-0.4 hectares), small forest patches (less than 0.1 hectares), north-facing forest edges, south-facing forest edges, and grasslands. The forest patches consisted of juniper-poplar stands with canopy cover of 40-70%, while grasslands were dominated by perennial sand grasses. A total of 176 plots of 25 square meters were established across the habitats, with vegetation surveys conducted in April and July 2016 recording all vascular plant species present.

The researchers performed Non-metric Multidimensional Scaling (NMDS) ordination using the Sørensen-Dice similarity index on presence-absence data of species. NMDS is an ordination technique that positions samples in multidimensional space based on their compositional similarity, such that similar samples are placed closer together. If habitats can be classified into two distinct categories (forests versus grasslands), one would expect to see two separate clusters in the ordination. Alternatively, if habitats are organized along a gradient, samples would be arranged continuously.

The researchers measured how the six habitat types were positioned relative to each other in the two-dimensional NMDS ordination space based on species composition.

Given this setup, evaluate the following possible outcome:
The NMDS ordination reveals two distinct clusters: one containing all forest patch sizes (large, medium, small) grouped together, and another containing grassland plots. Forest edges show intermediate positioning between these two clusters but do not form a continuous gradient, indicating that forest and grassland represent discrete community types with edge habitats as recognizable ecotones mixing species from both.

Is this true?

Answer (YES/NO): NO